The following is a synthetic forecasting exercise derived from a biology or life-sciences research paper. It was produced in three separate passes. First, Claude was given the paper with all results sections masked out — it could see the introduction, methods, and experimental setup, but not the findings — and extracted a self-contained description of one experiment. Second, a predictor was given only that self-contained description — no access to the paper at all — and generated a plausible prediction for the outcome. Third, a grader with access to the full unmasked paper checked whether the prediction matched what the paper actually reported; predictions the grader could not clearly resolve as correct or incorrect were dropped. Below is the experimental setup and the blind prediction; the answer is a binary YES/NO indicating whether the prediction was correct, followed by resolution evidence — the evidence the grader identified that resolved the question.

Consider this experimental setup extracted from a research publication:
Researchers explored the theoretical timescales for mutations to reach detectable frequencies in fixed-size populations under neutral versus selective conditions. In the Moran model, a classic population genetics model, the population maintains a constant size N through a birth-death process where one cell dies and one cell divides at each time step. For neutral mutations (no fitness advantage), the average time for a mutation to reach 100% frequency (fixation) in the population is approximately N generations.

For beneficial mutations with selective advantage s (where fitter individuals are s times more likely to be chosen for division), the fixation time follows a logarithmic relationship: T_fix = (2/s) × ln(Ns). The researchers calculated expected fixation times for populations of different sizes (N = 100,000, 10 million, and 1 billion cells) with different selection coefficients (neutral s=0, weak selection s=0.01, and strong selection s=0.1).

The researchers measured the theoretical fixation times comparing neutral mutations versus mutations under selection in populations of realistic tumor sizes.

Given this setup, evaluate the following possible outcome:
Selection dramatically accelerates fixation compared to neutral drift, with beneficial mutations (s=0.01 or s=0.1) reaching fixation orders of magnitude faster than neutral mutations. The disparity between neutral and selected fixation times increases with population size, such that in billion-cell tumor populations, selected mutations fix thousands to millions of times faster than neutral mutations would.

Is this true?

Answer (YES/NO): YES